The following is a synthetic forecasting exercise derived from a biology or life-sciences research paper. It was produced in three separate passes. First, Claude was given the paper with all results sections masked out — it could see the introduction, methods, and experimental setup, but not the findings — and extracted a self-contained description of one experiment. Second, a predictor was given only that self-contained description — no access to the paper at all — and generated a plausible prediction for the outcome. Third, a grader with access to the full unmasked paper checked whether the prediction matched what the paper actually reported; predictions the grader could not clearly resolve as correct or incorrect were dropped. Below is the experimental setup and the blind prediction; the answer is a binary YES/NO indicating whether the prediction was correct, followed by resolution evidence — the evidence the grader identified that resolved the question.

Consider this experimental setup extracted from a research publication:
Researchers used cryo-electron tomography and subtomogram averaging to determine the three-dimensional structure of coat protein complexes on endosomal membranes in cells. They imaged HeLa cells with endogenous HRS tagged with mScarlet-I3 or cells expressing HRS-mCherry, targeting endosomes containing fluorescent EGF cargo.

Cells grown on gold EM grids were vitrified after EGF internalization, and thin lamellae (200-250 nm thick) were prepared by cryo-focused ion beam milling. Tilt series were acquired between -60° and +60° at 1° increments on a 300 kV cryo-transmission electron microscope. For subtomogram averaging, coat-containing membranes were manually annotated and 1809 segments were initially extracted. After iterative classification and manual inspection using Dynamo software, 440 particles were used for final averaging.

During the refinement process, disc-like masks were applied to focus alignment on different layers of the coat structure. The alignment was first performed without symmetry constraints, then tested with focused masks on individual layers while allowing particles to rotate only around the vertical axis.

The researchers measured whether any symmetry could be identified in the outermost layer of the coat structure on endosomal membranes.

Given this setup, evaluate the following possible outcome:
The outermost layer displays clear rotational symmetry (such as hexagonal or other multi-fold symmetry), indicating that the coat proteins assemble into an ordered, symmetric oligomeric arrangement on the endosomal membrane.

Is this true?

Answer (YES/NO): NO